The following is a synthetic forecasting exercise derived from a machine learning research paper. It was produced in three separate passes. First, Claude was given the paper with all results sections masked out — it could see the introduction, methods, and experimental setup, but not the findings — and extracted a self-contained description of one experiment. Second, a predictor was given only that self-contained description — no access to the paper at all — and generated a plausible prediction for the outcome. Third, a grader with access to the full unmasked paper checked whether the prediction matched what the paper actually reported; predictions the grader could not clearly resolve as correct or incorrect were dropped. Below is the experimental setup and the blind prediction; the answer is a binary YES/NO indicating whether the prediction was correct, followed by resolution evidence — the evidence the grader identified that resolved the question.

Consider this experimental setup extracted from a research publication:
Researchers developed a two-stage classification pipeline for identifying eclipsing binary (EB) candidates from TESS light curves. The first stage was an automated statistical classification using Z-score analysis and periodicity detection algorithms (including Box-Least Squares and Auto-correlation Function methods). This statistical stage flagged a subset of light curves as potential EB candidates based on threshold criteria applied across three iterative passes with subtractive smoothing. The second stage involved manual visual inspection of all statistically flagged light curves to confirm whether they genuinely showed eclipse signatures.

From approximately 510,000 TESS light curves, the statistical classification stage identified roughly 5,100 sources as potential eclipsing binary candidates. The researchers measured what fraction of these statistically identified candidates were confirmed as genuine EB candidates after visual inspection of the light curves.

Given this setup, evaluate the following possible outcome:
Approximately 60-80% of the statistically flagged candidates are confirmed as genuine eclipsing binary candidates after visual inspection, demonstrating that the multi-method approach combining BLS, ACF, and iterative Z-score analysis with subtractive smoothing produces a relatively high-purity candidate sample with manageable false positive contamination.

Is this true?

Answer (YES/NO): NO